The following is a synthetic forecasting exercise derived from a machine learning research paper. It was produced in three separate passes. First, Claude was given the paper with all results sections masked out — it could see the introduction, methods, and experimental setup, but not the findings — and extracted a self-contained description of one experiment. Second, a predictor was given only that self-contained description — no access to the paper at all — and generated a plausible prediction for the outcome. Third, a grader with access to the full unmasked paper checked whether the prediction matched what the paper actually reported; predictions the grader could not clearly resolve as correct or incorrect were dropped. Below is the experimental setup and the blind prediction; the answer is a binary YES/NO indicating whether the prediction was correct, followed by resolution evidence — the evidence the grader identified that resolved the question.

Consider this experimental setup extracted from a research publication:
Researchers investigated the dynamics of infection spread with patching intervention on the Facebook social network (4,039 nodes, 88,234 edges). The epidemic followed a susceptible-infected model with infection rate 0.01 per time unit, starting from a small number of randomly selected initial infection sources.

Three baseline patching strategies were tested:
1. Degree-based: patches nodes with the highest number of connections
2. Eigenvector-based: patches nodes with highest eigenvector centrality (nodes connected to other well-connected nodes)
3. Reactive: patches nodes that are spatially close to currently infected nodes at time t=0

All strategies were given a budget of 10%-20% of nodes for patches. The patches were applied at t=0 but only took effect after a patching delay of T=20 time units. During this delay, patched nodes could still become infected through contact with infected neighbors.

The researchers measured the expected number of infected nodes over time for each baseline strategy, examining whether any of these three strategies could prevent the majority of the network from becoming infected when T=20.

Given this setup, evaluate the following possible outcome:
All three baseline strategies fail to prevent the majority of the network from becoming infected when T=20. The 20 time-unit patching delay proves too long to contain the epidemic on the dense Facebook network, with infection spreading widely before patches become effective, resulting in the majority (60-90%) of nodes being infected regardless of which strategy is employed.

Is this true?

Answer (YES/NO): YES